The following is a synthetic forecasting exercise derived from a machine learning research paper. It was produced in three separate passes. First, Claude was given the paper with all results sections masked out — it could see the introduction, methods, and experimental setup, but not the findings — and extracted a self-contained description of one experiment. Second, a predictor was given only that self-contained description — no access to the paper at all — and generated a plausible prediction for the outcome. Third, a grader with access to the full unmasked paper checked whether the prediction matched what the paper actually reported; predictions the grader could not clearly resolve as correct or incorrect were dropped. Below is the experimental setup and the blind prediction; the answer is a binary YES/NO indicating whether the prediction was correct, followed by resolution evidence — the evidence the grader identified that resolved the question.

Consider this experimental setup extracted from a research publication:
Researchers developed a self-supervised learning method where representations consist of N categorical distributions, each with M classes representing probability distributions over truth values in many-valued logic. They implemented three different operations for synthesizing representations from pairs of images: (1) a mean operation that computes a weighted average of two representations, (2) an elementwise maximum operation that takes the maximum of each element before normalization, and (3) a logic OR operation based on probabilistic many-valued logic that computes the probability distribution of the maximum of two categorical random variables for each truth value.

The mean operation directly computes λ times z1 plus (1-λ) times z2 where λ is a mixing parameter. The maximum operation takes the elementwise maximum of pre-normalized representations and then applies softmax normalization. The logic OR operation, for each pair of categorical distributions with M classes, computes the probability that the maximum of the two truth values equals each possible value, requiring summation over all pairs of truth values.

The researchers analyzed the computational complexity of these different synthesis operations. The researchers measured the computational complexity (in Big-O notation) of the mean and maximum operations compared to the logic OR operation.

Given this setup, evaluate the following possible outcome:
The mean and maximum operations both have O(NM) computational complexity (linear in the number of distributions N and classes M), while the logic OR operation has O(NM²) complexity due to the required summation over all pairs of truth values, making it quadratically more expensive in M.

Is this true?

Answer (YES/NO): NO